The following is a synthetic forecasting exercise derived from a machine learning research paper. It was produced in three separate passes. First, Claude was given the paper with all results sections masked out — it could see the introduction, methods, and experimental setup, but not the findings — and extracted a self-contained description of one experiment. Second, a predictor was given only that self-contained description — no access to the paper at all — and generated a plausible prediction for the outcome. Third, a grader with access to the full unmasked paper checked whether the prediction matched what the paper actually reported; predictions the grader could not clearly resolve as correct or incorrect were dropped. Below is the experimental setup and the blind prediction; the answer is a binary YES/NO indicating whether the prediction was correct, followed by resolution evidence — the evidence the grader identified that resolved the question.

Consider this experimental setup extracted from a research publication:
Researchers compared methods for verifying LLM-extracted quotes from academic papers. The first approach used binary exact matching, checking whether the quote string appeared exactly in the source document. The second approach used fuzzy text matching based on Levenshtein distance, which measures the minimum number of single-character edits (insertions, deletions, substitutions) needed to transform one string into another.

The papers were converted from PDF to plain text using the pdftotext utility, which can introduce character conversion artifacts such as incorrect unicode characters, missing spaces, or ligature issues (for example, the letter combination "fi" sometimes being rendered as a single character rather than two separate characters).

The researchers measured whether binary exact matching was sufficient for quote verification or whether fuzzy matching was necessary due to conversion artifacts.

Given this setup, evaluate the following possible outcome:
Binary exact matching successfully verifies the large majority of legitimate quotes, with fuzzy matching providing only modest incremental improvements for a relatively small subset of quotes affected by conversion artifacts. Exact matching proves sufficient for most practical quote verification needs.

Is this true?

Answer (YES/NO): NO